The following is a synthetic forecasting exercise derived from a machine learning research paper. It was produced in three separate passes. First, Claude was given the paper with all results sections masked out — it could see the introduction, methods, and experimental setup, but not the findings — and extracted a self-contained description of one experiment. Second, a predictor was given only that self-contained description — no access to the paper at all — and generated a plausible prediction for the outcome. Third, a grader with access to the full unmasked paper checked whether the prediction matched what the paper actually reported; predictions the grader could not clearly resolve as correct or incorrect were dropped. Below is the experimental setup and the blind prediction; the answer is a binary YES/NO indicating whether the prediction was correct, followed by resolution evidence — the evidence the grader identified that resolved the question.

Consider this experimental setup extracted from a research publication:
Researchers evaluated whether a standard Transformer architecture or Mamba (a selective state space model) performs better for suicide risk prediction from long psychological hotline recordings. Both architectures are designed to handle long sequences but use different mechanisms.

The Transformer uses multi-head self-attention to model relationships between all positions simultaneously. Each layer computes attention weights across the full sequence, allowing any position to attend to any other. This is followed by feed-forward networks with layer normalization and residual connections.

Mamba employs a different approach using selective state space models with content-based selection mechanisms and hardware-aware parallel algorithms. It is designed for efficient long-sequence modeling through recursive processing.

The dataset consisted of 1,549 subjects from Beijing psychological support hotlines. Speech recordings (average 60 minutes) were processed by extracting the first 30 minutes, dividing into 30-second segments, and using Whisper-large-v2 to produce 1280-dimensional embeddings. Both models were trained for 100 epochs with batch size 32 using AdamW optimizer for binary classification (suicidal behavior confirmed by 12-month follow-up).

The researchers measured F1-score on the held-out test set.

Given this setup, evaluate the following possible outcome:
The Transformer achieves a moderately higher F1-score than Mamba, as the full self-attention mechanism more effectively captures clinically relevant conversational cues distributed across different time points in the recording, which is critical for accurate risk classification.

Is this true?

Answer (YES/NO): YES